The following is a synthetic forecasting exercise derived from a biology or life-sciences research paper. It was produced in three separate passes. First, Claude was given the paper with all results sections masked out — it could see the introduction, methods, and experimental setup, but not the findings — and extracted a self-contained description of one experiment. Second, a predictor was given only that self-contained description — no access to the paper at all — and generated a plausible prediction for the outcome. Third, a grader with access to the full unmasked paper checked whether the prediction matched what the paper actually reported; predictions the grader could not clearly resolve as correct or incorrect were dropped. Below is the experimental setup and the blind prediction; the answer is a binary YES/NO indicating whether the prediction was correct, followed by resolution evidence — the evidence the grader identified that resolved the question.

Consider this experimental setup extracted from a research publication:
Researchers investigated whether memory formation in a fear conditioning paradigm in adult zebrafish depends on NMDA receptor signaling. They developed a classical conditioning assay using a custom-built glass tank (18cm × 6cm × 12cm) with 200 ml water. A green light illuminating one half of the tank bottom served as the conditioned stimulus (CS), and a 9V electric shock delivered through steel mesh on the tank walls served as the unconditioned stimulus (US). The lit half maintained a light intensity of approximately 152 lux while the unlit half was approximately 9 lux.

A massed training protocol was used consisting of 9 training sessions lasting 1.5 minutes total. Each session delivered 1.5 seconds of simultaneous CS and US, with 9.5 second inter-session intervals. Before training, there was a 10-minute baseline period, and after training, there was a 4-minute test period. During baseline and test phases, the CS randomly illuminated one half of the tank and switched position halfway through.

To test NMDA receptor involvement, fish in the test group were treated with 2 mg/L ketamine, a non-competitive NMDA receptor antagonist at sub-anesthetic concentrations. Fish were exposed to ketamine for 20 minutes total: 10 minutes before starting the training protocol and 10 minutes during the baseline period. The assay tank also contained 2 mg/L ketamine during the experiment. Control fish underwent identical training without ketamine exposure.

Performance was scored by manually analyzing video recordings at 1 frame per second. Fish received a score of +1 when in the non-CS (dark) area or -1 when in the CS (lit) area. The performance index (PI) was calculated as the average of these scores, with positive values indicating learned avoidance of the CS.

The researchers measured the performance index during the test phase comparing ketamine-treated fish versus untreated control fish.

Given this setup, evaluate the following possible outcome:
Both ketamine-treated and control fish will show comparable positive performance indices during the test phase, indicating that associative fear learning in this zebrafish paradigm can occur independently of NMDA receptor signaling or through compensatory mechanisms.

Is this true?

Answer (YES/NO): NO